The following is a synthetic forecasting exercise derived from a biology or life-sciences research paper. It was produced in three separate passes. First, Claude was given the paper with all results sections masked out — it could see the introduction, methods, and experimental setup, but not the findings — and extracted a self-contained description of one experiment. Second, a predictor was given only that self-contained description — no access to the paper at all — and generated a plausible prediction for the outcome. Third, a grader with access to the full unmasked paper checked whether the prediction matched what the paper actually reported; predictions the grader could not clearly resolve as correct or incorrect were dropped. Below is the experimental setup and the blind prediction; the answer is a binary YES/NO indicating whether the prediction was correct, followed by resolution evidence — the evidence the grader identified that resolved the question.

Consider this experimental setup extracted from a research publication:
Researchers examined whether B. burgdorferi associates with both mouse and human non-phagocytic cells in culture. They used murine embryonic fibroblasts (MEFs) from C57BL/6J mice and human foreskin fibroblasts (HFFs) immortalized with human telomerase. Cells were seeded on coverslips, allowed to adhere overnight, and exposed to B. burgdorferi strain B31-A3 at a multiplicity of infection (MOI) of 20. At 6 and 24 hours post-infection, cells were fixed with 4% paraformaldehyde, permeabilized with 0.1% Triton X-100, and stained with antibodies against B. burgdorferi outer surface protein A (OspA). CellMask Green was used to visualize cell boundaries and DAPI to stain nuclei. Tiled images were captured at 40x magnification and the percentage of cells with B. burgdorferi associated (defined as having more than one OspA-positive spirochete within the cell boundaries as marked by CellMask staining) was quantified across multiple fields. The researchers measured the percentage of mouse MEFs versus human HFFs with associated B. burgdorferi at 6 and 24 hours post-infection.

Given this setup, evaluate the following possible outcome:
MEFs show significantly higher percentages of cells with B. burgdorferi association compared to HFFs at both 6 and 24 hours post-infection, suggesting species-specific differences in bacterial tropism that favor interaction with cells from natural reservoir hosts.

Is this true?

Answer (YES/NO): NO